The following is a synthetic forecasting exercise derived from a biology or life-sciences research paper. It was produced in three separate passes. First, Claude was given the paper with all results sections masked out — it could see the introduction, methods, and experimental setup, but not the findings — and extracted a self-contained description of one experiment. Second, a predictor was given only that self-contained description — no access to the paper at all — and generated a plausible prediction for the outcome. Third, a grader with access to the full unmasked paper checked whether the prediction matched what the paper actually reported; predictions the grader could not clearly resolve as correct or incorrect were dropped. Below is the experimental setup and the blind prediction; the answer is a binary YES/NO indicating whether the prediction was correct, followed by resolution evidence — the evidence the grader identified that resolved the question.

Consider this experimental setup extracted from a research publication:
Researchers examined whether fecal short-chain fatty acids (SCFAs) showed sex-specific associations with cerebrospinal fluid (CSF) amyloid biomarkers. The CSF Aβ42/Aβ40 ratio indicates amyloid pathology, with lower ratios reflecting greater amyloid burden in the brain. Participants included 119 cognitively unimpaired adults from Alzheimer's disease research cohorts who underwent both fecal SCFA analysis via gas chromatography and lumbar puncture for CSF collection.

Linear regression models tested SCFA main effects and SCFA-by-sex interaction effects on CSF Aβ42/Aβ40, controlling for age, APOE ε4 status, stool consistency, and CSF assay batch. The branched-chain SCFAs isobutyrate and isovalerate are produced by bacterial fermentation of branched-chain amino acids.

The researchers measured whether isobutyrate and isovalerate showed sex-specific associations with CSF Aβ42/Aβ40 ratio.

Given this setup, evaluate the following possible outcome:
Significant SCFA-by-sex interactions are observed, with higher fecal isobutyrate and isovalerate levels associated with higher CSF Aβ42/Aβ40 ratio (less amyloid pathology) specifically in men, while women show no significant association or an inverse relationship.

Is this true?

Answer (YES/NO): NO